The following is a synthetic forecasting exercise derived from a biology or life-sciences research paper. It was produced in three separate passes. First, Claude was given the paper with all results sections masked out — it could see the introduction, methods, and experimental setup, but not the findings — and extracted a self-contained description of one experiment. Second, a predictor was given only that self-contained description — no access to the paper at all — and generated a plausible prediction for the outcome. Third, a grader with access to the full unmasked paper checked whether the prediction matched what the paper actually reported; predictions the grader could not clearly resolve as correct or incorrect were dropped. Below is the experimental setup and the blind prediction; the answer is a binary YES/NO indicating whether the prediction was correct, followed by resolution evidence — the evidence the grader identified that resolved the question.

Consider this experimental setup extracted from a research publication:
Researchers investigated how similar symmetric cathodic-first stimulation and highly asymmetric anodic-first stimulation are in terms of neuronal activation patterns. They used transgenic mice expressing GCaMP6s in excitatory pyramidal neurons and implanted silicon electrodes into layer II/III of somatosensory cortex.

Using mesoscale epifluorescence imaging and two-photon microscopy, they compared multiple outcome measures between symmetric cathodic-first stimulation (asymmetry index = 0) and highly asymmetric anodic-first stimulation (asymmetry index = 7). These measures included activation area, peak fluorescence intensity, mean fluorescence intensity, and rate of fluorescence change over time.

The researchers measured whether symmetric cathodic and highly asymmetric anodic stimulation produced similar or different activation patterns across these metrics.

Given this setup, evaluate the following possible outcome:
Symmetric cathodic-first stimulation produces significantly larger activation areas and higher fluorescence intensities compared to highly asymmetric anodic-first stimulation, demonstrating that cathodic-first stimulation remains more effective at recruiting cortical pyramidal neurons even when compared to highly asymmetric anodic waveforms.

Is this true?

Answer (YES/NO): NO